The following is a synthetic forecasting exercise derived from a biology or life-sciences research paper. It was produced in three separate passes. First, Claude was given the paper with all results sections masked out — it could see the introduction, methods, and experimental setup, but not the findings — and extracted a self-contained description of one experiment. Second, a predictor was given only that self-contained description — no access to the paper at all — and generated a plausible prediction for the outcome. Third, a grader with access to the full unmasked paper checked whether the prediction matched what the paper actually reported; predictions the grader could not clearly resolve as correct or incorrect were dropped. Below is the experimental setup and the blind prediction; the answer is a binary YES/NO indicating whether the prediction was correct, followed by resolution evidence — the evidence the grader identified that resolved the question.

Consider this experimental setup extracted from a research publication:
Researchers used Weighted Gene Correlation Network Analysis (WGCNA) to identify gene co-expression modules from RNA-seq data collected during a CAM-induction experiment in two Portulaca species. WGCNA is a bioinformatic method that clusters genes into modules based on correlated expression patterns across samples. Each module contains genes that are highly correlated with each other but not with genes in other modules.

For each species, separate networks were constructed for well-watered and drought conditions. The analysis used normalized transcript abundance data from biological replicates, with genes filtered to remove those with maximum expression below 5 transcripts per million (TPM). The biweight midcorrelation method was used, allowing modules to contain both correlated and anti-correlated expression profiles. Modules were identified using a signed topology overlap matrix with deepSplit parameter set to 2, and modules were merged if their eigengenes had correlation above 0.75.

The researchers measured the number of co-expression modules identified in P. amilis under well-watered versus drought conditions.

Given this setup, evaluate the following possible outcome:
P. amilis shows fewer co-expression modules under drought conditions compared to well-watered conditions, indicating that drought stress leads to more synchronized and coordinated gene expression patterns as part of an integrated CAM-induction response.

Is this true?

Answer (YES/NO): YES